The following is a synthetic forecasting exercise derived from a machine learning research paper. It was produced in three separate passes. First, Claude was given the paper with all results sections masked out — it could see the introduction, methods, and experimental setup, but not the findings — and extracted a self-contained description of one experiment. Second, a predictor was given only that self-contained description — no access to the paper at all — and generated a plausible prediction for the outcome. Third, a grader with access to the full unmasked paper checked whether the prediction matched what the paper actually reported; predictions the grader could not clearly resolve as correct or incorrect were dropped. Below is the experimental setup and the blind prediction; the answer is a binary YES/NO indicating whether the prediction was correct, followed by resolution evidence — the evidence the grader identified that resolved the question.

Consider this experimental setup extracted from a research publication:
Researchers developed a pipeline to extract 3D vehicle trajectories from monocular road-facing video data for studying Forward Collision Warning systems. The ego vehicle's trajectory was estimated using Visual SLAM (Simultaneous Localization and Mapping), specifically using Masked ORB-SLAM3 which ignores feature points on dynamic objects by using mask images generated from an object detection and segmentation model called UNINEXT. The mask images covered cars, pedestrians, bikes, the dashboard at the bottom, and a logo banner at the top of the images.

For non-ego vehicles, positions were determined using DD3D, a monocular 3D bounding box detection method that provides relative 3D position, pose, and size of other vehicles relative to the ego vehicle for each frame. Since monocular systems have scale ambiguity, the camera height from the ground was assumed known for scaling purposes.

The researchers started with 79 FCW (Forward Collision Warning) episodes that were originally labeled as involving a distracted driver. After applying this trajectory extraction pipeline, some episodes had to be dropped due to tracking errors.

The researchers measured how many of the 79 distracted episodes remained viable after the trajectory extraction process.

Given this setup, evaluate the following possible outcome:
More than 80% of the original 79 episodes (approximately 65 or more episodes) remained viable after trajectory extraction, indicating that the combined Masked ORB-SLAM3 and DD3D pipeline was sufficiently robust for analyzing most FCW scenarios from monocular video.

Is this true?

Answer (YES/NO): NO